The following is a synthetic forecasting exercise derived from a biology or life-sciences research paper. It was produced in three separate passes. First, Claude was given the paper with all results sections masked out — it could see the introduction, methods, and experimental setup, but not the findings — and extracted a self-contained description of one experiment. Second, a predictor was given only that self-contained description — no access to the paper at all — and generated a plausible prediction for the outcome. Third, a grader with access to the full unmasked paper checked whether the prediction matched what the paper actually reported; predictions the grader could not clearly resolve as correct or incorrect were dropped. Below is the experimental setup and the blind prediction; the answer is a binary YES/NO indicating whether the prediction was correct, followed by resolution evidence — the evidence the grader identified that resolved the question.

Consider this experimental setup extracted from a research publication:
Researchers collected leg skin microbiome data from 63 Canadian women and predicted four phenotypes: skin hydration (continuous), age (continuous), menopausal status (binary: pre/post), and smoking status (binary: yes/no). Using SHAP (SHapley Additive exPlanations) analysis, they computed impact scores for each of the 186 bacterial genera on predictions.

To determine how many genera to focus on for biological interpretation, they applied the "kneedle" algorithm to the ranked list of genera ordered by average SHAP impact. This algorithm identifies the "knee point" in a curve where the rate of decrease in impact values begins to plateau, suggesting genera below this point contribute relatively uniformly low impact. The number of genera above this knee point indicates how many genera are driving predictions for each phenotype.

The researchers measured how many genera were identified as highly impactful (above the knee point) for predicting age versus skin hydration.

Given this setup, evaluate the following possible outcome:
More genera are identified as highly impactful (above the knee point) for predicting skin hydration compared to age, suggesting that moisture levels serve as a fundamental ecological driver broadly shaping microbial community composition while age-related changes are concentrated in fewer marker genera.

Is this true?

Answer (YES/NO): YES